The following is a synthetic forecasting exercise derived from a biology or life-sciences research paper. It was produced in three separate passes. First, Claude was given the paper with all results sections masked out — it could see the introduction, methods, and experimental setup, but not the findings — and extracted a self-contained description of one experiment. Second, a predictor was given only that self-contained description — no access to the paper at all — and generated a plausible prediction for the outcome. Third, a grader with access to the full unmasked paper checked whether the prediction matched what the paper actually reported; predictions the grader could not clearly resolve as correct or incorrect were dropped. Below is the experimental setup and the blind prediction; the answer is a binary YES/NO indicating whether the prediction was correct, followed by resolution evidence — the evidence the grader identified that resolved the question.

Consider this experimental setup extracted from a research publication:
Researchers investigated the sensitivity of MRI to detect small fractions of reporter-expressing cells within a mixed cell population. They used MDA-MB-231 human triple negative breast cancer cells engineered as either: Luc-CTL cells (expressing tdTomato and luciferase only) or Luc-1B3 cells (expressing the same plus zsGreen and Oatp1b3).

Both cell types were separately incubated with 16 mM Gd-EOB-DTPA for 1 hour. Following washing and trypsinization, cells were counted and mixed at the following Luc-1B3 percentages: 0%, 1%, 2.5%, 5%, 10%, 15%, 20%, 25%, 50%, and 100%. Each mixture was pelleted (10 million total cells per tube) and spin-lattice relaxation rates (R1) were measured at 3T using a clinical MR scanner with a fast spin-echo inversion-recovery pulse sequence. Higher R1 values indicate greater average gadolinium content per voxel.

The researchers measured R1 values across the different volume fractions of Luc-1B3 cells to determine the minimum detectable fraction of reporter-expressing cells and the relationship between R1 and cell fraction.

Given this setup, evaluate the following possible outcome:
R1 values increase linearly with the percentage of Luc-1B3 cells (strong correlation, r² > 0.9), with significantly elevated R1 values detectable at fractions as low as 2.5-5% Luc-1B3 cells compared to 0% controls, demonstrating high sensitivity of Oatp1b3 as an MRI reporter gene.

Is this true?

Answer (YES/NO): NO